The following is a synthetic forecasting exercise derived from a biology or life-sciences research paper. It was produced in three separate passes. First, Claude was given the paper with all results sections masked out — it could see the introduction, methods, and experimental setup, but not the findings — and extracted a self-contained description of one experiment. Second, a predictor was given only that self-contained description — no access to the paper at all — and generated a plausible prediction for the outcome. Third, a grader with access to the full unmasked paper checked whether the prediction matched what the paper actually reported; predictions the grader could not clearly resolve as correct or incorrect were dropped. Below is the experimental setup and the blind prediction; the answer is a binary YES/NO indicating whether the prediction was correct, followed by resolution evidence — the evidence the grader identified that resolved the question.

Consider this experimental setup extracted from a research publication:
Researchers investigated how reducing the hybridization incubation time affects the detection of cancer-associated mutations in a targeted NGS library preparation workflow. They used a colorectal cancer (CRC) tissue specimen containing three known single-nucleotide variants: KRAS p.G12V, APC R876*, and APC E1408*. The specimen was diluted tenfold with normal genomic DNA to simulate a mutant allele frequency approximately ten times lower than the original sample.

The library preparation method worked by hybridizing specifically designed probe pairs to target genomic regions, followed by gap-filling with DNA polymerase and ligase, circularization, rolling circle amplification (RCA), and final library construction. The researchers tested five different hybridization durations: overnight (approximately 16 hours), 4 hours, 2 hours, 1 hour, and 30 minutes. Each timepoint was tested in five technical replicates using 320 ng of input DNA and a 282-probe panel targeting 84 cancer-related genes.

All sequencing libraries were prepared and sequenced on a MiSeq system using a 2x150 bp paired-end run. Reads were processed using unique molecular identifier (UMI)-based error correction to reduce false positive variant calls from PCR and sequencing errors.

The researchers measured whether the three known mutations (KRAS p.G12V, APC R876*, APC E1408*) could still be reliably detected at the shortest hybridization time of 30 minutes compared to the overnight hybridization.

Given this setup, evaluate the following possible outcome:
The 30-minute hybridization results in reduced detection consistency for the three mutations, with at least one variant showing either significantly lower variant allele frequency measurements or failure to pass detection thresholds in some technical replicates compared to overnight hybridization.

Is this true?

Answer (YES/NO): YES